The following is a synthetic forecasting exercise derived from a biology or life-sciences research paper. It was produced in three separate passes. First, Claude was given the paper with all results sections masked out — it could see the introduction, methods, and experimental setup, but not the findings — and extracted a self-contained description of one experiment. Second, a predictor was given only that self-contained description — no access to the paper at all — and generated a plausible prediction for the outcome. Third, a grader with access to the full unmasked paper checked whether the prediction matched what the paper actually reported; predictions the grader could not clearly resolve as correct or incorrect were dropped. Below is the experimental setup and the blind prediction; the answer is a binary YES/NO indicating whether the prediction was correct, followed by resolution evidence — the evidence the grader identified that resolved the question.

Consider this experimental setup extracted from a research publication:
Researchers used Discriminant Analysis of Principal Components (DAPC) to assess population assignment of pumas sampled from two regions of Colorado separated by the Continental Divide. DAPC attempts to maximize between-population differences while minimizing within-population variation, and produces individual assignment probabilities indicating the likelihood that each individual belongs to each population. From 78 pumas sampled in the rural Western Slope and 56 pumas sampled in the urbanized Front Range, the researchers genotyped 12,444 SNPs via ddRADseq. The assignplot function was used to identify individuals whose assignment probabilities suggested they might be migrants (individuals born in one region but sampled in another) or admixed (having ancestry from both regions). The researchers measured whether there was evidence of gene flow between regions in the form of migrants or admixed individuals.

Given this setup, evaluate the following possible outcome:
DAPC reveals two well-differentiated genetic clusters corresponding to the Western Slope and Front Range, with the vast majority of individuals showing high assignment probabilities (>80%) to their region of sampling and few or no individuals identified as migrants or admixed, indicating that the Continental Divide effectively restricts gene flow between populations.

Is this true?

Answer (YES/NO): NO